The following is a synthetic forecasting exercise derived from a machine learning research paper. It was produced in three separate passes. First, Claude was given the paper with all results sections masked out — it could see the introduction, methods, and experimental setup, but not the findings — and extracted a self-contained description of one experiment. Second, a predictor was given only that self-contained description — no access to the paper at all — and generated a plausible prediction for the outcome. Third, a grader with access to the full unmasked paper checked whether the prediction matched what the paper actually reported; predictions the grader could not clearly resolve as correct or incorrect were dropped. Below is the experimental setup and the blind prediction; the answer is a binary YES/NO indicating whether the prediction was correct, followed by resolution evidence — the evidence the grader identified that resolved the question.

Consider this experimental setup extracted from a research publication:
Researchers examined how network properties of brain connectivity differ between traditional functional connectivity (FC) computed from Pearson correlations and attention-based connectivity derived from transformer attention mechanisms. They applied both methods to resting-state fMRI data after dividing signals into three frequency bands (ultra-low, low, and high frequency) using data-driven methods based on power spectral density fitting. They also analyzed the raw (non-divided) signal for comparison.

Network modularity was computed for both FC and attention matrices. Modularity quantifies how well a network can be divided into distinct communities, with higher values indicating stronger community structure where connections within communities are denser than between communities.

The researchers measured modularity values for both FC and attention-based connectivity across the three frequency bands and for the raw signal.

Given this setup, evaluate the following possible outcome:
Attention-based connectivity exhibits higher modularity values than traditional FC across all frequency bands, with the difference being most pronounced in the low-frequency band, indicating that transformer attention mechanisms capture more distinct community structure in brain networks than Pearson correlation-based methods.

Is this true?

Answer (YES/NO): NO